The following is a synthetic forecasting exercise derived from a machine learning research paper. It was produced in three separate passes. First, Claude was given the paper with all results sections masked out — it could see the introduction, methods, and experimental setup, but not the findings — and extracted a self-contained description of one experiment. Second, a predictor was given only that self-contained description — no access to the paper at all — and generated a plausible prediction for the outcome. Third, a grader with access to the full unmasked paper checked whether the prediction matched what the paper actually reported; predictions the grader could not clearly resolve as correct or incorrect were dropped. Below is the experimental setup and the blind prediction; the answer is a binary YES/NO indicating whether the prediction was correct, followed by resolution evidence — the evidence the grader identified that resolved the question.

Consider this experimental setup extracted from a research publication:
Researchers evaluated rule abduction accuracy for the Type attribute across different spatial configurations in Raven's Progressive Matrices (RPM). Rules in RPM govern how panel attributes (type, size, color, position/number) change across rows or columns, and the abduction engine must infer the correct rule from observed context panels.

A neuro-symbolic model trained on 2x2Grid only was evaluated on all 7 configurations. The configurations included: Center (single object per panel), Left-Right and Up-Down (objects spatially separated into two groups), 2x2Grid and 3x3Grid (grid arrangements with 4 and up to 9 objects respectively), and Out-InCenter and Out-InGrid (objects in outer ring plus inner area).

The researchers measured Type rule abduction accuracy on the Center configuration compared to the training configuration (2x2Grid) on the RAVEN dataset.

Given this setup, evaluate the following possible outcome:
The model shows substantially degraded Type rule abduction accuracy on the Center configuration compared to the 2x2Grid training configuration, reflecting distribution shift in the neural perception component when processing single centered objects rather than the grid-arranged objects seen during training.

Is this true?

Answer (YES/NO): NO